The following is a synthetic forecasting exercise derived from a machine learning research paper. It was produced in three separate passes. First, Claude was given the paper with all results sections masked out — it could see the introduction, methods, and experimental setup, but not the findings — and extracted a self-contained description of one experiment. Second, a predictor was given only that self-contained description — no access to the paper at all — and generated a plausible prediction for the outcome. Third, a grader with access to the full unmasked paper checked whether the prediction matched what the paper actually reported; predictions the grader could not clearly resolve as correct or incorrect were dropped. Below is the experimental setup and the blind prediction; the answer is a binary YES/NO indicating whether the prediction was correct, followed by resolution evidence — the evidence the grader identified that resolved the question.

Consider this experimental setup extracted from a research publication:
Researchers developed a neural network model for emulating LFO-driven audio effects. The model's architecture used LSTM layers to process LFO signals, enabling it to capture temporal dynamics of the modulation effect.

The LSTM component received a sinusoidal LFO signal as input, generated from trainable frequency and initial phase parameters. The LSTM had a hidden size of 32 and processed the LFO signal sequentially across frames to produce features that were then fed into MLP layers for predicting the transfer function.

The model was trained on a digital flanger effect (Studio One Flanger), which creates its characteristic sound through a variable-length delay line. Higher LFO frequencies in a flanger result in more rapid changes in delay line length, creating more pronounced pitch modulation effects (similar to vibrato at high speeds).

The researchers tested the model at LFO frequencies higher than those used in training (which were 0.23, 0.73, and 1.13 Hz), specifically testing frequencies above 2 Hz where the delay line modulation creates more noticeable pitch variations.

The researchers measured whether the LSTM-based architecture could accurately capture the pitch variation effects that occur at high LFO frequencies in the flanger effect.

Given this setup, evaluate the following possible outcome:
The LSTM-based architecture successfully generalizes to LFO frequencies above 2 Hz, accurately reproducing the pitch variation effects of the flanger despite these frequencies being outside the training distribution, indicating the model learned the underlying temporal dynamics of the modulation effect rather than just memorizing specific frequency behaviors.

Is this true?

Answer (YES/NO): NO